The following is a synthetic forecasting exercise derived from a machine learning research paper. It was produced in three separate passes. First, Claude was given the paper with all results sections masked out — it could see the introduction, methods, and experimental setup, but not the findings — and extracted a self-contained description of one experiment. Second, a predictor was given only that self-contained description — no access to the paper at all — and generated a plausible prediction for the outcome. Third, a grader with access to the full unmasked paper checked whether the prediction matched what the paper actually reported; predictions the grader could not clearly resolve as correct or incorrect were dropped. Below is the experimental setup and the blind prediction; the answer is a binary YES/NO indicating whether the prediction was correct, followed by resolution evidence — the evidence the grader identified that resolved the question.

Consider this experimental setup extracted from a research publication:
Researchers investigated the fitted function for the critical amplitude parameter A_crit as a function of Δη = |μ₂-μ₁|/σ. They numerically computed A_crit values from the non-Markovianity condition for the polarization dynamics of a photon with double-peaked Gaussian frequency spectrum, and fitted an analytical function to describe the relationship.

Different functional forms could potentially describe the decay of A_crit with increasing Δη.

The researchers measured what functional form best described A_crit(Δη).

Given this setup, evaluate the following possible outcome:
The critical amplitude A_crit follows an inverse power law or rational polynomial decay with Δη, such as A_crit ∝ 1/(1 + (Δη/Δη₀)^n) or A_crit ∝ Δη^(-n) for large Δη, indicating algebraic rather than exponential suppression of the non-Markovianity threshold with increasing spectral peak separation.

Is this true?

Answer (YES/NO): NO